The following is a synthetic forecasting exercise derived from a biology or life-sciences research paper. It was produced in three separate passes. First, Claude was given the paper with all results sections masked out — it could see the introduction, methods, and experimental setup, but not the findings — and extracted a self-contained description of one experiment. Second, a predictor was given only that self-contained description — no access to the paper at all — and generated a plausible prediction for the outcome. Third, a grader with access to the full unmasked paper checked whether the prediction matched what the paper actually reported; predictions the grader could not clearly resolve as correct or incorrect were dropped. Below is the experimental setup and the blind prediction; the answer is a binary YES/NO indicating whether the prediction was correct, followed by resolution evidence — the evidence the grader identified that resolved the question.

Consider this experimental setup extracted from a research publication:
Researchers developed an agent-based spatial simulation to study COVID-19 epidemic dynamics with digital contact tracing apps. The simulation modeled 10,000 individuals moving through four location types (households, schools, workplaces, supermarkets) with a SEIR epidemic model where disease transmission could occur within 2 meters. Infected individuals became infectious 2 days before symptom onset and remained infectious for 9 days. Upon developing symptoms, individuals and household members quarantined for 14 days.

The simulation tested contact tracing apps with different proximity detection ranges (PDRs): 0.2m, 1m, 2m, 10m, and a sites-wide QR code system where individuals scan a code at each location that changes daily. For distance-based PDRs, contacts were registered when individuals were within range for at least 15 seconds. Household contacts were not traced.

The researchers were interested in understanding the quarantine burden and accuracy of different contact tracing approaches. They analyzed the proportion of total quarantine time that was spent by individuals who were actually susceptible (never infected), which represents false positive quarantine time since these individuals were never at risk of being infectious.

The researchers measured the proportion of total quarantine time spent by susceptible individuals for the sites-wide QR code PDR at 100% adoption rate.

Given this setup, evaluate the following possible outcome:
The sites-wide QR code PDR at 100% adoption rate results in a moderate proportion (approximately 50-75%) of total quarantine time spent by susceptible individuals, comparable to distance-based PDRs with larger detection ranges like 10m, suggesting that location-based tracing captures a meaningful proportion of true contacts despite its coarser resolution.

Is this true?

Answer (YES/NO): NO